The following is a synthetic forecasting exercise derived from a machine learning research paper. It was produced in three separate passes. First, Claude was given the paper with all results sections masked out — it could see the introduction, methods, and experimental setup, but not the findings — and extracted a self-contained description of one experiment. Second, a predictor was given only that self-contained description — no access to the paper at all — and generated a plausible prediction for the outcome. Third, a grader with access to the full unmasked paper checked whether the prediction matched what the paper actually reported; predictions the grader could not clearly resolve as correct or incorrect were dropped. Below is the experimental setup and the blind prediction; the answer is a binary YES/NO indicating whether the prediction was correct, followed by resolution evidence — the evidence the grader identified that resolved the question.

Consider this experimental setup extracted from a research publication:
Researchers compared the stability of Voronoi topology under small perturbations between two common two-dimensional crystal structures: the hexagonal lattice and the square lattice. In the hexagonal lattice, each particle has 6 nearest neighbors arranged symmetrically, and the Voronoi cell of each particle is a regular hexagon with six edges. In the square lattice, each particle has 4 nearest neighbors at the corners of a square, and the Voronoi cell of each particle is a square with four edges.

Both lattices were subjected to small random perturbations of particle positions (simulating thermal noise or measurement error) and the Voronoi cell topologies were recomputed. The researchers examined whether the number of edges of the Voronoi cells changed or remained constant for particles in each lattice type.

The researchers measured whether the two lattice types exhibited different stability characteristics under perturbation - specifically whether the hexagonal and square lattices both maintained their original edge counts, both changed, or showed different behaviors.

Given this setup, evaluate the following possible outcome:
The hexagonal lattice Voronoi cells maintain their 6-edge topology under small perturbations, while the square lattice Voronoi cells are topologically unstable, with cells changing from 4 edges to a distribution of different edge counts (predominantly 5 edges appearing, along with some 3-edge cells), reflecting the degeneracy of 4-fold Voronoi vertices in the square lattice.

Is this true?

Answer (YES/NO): NO